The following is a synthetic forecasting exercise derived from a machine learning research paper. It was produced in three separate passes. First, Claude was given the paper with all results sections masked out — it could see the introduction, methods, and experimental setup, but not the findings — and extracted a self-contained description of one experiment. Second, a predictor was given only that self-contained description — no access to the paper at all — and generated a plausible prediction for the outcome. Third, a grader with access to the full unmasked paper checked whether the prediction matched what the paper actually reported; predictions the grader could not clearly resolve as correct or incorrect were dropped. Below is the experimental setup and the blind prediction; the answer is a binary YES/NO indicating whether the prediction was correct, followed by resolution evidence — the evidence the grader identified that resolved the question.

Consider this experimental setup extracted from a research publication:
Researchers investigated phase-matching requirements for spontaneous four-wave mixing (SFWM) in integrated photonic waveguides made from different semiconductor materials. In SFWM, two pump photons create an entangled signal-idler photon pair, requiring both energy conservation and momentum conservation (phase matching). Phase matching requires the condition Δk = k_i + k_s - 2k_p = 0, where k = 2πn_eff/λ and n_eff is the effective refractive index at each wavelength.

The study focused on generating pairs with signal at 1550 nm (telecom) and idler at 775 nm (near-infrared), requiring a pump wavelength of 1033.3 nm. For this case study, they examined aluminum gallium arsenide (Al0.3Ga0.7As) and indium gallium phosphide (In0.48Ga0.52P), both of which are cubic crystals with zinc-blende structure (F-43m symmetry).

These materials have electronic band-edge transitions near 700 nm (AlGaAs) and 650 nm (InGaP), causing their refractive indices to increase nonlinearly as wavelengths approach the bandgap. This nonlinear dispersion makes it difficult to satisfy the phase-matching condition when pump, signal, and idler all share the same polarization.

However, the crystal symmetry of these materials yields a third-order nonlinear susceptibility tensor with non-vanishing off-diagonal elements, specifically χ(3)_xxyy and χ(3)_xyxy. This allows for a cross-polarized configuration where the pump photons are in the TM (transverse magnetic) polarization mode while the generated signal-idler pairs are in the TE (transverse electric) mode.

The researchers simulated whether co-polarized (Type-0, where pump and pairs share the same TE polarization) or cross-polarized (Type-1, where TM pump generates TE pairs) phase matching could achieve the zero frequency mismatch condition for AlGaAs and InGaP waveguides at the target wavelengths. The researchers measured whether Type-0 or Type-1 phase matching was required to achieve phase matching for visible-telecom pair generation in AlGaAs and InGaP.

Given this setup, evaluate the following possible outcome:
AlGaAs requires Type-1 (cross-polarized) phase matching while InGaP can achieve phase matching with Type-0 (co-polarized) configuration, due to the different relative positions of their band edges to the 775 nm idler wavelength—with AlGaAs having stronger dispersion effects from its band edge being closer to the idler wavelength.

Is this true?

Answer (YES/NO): NO